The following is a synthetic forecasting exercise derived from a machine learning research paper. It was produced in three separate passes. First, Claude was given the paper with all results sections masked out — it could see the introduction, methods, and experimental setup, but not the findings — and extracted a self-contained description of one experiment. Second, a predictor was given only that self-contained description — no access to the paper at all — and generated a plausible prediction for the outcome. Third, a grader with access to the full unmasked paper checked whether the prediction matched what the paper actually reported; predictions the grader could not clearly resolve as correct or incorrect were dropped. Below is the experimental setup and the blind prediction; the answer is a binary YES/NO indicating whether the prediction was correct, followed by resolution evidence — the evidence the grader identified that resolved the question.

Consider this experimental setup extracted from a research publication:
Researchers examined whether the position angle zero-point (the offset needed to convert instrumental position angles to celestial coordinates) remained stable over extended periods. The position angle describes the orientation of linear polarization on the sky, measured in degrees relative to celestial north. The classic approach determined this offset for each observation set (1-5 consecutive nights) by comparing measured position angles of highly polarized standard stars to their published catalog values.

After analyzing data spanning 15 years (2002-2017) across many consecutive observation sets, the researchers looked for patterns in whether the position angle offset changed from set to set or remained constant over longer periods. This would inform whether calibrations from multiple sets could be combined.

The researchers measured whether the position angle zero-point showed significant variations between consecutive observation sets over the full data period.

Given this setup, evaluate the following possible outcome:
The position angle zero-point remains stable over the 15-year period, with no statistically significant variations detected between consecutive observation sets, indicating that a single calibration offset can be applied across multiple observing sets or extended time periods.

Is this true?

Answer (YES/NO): NO